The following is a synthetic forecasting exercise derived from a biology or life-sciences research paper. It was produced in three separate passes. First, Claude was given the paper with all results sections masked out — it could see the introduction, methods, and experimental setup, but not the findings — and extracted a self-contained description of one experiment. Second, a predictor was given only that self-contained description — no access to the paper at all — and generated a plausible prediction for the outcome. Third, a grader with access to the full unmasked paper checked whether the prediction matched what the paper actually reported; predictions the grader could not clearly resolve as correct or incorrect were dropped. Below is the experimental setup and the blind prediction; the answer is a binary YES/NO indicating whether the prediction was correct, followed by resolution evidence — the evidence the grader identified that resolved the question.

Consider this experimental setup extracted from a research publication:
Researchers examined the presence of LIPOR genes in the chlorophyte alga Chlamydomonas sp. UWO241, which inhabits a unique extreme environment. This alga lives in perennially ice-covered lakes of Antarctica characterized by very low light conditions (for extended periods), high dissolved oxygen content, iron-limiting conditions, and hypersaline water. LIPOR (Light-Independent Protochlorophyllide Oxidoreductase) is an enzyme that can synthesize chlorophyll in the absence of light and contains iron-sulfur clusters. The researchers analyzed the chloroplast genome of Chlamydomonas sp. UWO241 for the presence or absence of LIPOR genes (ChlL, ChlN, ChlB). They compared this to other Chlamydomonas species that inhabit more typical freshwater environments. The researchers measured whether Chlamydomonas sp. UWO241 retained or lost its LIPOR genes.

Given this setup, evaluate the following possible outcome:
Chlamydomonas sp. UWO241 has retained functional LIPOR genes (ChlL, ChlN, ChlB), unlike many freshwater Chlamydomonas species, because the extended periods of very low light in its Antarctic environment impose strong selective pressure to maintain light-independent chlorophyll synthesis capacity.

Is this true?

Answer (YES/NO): NO